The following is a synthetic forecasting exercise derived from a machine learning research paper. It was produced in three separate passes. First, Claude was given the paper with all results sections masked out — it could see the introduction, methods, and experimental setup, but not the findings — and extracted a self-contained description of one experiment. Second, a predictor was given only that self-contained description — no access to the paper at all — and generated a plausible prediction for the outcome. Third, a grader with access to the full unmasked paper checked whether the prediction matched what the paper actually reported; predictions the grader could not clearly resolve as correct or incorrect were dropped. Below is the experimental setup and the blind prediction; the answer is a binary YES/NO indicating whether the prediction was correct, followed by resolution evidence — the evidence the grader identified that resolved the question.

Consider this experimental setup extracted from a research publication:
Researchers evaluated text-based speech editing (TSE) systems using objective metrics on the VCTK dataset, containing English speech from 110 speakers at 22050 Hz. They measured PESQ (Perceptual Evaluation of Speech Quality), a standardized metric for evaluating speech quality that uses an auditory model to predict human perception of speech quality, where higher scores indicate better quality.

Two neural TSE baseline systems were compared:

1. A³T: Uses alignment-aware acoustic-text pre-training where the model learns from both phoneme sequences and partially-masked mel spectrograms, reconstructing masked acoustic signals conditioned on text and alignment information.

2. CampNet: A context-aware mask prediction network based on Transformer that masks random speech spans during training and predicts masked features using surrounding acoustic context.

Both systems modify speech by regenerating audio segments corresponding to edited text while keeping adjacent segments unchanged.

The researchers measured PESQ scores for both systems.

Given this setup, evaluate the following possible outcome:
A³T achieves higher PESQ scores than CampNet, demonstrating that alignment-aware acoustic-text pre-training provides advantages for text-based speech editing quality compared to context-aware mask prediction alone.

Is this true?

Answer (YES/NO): YES